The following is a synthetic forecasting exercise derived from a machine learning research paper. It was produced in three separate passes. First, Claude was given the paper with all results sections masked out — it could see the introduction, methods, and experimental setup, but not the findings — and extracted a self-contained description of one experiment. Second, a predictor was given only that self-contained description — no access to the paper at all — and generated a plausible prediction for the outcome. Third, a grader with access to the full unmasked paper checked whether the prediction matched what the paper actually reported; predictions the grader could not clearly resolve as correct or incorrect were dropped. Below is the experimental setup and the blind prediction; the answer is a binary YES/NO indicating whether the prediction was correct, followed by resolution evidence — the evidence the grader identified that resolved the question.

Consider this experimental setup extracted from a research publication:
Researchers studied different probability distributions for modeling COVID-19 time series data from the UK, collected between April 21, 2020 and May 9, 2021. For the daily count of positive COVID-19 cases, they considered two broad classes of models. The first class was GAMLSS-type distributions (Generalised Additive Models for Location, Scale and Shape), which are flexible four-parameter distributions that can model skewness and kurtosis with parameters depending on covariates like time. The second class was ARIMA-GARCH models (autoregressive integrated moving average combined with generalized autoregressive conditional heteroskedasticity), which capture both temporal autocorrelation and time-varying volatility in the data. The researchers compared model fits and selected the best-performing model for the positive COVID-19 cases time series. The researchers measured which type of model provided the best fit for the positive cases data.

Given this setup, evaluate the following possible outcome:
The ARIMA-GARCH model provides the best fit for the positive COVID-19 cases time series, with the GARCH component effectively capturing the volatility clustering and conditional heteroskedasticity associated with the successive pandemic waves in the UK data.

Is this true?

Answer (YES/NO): YES